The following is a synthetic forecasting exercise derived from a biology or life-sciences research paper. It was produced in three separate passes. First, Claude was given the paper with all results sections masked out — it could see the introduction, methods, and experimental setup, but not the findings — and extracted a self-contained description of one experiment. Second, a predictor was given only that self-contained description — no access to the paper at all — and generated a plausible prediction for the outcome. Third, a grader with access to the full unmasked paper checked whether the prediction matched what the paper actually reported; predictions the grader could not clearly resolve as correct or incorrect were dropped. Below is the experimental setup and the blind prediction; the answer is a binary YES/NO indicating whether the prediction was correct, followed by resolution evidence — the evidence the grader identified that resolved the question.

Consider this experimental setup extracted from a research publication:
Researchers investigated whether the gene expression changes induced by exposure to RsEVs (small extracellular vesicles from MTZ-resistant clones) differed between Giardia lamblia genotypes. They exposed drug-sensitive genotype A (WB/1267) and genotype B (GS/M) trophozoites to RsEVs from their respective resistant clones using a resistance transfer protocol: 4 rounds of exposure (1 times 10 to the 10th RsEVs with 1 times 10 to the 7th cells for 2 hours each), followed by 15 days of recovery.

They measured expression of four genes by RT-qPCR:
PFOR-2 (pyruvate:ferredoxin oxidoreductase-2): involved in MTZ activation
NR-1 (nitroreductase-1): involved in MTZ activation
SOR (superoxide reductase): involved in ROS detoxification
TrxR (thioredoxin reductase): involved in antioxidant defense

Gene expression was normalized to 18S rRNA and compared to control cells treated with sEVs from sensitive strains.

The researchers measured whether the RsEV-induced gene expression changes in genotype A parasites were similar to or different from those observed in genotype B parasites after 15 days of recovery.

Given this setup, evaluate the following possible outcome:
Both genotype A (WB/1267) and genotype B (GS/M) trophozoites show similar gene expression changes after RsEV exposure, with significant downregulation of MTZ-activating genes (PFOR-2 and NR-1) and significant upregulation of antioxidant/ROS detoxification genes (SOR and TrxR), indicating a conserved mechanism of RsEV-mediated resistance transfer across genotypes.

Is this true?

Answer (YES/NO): NO